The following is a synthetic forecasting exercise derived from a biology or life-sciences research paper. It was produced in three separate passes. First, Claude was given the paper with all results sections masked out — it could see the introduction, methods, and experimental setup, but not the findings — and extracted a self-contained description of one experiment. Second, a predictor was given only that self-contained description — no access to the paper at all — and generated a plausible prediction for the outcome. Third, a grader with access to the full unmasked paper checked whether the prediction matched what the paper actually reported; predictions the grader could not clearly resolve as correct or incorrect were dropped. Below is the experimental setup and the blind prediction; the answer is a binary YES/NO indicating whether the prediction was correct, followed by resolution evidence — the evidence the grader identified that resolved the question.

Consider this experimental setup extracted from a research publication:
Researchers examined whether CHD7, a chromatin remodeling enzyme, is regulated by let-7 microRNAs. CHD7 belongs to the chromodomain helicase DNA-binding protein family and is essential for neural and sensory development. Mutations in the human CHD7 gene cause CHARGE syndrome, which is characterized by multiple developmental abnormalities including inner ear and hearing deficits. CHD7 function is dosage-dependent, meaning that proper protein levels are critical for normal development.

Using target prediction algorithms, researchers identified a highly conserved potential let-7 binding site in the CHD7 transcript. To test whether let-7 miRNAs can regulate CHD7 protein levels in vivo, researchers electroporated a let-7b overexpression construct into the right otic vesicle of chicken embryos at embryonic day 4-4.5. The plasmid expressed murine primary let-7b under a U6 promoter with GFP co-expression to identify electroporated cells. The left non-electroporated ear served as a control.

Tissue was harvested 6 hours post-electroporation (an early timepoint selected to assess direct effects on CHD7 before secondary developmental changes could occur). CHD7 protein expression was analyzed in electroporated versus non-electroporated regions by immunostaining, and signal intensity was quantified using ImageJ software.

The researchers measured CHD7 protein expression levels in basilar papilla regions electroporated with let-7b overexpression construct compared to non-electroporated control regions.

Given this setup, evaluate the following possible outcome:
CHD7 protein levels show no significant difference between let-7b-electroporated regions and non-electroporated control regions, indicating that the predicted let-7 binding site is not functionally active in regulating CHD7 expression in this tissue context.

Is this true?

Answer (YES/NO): NO